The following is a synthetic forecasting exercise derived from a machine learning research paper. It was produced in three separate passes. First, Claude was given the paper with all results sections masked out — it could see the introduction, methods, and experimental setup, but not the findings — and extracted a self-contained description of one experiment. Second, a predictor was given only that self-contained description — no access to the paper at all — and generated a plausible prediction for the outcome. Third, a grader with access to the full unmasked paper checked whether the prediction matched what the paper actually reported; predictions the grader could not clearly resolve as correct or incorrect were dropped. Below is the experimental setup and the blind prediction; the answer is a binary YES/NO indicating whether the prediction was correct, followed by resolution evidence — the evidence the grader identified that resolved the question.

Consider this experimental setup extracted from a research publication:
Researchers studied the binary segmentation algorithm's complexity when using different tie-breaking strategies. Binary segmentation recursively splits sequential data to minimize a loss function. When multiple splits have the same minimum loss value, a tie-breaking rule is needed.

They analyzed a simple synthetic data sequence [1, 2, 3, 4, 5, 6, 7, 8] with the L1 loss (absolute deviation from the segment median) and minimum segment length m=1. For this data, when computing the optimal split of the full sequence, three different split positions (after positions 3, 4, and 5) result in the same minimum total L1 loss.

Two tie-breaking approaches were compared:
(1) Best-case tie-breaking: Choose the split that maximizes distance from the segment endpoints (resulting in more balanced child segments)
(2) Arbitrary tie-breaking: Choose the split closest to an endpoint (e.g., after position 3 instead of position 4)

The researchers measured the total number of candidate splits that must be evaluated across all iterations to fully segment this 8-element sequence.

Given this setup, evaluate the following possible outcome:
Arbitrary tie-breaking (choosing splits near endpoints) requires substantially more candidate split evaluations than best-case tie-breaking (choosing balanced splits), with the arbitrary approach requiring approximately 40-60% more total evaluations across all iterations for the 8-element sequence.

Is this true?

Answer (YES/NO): NO